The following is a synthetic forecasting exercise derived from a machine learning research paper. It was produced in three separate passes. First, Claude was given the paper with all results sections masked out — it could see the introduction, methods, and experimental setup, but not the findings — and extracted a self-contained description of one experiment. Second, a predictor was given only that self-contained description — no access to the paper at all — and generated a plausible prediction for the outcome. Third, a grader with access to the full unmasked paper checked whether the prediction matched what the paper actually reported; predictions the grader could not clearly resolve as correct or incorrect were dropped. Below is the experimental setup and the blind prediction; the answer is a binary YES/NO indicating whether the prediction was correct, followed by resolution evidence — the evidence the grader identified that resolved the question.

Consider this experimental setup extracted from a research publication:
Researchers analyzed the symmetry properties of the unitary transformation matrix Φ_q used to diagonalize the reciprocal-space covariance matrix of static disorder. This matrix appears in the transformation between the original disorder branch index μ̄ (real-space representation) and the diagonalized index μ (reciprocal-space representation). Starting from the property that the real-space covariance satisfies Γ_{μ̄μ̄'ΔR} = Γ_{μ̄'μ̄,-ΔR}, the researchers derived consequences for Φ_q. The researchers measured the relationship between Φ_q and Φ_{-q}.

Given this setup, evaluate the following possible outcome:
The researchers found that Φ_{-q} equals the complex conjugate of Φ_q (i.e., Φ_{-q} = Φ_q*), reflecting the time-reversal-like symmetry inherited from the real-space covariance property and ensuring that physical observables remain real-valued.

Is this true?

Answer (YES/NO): YES